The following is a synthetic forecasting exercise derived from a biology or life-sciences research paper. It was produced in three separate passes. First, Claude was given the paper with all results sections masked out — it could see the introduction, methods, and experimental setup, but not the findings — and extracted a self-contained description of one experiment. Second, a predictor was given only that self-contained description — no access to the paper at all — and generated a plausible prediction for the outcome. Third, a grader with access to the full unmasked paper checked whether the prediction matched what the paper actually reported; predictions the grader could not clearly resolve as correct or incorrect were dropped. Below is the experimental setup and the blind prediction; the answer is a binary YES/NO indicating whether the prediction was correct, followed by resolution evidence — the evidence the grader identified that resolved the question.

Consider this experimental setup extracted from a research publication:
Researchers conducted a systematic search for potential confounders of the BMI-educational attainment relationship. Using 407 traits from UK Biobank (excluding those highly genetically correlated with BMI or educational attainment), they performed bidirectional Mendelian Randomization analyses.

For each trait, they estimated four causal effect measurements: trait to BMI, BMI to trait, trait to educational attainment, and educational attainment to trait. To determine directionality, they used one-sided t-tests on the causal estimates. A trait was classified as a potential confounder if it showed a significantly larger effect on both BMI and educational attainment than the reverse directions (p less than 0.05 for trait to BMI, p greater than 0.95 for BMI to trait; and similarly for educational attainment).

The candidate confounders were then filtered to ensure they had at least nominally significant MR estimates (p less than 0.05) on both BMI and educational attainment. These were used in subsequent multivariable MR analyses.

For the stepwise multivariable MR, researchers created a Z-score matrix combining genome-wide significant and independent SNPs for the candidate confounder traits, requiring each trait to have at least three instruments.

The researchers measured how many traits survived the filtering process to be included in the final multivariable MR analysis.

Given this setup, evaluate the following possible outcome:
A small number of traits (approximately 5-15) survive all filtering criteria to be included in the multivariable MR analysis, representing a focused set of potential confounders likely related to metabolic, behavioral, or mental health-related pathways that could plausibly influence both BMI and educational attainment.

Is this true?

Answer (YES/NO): NO